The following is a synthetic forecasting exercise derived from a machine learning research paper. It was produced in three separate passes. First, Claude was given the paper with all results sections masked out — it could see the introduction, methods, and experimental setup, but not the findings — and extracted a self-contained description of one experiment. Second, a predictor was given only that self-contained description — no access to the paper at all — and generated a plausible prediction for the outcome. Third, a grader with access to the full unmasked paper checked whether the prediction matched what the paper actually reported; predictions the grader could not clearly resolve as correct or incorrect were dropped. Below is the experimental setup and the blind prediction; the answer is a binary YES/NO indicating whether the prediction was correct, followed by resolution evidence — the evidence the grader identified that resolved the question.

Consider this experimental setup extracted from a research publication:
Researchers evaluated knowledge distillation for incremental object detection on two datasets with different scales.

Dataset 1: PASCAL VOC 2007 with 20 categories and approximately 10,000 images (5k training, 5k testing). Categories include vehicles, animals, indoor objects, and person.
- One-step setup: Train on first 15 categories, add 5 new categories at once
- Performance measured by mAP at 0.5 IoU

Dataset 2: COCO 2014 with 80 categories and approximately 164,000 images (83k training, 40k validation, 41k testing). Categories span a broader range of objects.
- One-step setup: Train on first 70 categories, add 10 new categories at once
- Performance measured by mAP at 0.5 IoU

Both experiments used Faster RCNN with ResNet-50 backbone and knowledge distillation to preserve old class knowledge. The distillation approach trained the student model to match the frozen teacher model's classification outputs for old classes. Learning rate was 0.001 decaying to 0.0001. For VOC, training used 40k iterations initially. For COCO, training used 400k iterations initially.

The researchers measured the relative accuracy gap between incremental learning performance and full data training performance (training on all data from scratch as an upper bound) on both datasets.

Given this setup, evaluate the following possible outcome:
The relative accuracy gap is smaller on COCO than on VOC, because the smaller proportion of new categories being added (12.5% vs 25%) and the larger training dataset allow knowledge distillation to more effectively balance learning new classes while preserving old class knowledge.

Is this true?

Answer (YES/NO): NO